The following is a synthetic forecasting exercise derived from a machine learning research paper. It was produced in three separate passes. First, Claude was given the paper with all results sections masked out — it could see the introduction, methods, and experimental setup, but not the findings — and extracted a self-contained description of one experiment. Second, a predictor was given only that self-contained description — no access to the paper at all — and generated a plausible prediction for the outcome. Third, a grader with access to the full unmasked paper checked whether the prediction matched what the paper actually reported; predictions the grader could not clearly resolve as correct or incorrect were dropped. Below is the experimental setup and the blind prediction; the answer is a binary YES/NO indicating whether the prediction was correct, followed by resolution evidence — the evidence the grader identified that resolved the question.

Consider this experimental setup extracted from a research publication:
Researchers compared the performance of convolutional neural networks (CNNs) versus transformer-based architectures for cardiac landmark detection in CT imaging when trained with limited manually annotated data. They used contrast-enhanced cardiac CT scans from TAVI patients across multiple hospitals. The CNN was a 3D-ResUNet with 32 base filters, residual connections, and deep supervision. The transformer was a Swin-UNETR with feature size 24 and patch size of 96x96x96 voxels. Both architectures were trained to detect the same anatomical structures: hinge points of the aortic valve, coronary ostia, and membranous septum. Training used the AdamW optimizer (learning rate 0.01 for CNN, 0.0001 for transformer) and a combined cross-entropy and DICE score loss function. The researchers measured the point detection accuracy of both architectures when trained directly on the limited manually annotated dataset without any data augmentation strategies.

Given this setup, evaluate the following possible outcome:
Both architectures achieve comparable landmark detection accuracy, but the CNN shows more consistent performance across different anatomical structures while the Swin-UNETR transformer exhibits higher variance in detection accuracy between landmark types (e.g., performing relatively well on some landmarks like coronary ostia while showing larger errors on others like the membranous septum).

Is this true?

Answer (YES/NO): YES